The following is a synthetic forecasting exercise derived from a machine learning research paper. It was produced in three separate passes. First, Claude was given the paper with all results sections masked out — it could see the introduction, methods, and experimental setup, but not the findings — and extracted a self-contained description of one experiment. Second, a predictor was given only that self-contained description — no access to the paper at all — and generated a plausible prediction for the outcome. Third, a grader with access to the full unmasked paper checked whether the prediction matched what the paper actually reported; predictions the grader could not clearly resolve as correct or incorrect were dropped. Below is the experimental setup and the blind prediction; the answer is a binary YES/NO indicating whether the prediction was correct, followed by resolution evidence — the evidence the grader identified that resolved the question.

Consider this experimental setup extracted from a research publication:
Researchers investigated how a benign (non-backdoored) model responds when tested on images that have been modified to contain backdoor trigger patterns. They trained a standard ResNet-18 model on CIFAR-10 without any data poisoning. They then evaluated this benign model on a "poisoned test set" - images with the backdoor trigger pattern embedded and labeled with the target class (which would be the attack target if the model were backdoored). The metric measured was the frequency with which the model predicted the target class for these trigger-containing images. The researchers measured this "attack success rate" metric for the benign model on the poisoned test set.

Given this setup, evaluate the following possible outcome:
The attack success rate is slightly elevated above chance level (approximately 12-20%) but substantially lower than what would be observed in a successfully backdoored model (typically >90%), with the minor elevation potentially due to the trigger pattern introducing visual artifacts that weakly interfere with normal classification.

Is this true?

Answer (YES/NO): NO